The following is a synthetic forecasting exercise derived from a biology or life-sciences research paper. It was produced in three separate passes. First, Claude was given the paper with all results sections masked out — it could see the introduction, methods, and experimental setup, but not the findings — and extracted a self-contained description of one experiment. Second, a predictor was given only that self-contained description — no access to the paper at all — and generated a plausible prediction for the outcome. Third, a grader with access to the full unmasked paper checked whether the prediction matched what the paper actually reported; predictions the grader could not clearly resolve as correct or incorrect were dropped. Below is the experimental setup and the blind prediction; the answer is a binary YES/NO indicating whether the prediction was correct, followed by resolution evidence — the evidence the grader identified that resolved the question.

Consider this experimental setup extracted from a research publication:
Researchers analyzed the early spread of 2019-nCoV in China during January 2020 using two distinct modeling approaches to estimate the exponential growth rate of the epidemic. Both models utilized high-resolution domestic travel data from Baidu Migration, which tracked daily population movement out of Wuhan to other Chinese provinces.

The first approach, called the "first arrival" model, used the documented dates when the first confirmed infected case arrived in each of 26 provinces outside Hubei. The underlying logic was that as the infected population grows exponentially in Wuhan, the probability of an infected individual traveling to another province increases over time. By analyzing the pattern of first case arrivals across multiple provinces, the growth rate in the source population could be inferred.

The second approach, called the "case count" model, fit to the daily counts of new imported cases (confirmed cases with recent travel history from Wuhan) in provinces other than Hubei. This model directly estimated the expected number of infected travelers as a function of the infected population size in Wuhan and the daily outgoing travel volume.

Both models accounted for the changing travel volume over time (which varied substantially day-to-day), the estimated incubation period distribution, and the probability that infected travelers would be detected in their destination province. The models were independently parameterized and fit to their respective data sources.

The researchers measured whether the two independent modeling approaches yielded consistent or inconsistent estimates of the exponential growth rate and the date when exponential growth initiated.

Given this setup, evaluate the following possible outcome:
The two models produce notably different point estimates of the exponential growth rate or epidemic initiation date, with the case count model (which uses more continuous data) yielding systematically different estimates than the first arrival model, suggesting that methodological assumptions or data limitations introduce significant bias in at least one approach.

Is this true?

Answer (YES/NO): NO